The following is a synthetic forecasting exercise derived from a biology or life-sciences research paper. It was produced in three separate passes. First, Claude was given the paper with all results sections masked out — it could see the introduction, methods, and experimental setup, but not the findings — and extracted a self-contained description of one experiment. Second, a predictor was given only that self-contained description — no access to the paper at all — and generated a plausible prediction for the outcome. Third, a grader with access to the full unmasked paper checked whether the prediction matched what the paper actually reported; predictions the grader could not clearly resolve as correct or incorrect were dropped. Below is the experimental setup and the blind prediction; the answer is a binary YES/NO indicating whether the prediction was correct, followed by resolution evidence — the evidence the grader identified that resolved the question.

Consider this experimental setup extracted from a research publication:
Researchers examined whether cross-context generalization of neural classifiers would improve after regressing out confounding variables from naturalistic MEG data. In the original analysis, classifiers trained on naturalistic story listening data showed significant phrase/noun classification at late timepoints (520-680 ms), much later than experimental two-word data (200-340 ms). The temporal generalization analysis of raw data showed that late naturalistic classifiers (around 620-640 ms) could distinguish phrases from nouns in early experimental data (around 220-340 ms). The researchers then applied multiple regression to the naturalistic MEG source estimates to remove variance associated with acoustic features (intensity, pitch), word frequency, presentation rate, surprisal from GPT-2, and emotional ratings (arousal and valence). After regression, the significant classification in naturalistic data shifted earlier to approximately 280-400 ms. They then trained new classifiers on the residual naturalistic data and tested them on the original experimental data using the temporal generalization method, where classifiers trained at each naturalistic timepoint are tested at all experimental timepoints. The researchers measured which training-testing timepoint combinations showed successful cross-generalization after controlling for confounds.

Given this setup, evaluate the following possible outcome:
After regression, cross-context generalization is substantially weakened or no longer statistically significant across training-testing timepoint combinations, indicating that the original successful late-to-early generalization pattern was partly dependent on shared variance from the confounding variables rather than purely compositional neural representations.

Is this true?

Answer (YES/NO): NO